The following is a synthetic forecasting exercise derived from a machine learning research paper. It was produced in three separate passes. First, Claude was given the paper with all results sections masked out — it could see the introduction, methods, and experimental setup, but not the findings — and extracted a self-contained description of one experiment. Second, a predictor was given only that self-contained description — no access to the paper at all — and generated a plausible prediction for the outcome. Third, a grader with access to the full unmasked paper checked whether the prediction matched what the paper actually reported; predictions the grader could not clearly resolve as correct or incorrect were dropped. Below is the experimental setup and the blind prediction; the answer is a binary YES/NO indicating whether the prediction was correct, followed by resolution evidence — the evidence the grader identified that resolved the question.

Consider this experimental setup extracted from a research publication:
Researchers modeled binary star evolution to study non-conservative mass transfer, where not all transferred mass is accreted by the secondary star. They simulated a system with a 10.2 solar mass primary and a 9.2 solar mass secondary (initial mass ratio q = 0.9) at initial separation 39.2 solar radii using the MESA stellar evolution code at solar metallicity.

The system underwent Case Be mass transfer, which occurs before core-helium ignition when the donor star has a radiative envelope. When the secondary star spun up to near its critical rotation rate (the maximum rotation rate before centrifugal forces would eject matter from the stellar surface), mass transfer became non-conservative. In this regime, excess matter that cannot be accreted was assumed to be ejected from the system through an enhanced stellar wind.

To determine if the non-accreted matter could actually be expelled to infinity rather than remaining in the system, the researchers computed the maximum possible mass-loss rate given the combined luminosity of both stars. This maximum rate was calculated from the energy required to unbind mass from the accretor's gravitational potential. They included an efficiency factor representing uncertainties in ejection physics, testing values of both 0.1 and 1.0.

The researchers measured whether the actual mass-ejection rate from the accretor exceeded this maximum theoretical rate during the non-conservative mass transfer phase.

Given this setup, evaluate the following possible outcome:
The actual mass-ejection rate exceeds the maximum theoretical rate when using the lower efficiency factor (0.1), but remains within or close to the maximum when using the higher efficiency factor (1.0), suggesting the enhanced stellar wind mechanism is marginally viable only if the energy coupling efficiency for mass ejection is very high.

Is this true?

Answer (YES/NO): NO